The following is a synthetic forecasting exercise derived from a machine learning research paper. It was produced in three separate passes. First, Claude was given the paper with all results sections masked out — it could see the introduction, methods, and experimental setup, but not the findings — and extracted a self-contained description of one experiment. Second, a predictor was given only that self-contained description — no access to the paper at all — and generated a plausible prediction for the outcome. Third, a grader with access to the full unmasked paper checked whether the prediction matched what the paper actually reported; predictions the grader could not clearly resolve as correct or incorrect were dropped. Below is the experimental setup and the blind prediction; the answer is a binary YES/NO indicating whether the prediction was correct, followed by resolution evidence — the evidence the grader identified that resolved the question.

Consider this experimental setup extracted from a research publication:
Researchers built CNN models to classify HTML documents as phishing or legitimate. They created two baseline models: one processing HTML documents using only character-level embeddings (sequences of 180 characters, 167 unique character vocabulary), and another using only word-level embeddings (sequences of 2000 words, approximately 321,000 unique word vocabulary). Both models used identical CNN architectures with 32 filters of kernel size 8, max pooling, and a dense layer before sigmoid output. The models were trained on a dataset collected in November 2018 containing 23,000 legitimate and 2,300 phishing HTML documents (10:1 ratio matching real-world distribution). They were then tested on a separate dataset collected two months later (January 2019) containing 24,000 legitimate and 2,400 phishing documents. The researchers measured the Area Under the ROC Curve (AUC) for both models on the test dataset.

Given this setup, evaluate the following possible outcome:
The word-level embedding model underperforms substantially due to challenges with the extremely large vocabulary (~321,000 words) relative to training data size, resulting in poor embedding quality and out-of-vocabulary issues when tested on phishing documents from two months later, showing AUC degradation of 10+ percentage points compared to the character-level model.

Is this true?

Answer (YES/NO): NO